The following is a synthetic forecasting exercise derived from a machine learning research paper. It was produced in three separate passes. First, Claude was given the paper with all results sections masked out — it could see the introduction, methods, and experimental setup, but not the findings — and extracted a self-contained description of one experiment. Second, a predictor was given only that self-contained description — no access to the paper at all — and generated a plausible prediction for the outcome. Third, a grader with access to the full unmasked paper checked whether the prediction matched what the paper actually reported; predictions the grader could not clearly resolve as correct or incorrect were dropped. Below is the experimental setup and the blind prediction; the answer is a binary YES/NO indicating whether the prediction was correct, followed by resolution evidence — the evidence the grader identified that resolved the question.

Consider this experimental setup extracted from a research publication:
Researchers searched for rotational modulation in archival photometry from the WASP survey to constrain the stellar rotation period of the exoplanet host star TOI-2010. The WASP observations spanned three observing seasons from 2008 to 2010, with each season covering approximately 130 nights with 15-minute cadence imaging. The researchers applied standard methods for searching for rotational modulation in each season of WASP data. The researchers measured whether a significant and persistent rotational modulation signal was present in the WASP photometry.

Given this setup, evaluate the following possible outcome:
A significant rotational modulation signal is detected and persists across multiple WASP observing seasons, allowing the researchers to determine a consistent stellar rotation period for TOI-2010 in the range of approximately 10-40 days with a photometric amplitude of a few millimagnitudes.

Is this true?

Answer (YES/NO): YES